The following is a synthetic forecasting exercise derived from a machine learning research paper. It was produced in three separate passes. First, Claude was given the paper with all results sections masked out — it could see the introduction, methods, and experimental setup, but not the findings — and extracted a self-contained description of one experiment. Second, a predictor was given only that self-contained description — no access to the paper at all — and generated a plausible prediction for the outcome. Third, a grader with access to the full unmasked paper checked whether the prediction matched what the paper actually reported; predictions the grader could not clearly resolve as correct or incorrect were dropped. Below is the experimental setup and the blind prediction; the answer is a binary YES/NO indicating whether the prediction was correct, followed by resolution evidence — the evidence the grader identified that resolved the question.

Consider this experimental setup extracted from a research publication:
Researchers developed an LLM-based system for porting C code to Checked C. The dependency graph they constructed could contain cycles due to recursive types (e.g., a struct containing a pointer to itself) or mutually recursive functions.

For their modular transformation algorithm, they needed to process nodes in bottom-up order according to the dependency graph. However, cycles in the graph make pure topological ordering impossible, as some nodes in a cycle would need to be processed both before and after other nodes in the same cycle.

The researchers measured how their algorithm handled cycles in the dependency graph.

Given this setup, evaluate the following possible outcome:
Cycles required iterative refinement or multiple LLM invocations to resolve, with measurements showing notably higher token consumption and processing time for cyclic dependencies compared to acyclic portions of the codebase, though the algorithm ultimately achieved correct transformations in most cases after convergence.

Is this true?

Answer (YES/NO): NO